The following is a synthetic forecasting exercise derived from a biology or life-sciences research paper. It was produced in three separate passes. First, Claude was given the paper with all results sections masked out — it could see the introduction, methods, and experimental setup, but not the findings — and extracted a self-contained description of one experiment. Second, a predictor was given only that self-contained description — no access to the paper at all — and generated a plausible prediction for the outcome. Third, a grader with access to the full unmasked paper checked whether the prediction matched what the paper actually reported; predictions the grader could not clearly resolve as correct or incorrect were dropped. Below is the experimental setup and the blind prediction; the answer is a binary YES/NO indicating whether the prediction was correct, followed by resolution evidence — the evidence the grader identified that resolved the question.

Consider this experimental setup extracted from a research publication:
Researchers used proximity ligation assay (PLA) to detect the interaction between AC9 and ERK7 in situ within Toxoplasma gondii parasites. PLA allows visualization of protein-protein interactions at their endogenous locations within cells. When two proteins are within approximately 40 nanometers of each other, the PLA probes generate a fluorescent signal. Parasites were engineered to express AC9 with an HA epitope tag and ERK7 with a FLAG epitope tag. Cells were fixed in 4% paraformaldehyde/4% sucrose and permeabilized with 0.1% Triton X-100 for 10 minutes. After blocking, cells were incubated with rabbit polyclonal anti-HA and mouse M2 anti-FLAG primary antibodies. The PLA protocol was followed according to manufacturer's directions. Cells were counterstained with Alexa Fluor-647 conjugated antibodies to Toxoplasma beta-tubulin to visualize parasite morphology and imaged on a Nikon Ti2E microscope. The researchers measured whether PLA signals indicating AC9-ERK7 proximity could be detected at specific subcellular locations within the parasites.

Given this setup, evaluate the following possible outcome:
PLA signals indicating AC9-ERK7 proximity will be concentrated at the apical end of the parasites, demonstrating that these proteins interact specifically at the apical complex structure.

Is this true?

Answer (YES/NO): NO